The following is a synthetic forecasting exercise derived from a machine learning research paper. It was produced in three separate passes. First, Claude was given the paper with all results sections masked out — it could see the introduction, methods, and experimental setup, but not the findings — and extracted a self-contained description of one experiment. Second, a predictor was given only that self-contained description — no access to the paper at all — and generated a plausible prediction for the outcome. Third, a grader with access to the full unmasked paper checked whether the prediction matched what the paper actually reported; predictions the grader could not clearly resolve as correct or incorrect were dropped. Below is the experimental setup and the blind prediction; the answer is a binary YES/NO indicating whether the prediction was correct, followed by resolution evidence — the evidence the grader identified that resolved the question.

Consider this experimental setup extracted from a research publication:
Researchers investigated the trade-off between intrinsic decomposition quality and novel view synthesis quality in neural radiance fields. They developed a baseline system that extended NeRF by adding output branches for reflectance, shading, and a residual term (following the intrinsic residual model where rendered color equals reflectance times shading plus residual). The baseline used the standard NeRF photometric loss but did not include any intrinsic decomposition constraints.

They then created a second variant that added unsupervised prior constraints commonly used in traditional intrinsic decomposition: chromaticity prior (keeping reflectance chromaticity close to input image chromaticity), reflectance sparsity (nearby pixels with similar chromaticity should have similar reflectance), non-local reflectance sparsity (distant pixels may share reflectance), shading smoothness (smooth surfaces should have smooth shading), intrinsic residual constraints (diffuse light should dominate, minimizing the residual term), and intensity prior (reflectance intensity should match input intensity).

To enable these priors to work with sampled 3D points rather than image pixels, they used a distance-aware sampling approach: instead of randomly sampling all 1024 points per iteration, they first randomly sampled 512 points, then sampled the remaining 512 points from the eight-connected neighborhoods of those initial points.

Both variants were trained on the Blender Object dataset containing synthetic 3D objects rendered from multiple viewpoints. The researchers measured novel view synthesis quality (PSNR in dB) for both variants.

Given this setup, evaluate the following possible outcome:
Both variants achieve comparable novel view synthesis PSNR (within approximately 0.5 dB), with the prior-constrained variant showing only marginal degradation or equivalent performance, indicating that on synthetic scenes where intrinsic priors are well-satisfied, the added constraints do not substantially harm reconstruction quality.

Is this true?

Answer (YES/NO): YES